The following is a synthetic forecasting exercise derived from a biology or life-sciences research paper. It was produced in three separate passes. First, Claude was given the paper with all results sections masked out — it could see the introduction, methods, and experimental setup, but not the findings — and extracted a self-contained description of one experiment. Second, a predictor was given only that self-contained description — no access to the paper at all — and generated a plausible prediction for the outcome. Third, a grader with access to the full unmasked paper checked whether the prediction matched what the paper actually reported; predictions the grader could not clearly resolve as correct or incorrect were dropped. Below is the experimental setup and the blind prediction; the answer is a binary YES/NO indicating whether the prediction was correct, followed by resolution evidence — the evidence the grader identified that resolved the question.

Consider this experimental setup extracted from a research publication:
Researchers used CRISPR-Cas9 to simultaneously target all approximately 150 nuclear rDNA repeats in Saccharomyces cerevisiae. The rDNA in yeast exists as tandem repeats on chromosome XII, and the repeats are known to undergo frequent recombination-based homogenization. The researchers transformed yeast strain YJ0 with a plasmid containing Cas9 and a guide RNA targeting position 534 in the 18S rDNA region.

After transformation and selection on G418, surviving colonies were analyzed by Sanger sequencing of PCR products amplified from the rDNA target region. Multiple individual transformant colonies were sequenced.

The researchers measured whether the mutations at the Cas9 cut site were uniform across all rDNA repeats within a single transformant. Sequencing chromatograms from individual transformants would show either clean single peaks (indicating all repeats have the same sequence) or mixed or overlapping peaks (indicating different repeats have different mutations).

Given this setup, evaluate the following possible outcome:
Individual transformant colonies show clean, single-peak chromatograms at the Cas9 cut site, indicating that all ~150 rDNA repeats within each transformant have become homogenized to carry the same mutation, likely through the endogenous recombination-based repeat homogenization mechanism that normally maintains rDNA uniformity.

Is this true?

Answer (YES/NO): YES